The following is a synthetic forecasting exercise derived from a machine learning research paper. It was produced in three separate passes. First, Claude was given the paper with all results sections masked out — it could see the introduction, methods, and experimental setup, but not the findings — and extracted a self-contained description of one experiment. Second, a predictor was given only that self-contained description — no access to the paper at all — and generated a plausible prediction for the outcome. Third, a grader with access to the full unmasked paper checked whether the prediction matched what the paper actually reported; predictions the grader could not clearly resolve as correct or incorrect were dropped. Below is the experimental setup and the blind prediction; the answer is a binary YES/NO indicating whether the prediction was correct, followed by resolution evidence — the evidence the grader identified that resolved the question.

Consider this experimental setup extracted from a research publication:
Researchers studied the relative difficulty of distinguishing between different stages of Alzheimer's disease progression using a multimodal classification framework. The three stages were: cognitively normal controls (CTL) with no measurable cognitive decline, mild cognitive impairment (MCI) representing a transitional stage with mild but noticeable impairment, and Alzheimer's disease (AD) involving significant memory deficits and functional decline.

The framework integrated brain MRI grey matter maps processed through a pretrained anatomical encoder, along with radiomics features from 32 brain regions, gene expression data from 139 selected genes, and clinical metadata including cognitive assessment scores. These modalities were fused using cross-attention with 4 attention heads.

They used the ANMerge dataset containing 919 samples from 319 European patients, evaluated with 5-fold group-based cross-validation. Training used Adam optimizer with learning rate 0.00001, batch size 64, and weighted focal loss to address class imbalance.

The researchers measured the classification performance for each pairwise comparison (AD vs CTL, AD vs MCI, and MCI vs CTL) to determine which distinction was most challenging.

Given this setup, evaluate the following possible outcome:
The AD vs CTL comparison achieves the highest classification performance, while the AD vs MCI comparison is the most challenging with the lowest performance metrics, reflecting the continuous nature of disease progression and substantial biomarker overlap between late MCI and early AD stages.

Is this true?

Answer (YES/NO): NO